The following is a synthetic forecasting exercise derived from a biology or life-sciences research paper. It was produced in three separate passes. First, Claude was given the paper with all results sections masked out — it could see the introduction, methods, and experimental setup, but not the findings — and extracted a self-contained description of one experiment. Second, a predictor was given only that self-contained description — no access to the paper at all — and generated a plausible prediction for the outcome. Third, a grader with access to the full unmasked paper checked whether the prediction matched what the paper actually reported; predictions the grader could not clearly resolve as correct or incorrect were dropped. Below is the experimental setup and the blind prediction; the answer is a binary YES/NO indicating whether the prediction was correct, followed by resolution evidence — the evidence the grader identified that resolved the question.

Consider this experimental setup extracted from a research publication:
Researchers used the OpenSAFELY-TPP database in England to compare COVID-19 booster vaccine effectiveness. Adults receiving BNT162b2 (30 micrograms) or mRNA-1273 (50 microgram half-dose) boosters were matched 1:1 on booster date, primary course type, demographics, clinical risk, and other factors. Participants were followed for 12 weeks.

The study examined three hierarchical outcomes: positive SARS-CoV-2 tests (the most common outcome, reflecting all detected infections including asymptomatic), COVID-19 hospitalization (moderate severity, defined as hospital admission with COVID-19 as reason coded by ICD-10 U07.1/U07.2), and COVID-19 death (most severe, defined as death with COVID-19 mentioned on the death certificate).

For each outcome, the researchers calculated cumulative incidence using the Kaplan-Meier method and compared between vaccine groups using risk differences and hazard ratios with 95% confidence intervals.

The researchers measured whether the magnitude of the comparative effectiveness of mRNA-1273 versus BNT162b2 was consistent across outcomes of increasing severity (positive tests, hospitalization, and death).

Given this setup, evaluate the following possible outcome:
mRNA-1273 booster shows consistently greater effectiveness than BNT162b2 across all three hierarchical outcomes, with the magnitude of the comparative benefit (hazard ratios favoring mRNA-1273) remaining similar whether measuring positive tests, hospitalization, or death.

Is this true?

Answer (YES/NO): NO